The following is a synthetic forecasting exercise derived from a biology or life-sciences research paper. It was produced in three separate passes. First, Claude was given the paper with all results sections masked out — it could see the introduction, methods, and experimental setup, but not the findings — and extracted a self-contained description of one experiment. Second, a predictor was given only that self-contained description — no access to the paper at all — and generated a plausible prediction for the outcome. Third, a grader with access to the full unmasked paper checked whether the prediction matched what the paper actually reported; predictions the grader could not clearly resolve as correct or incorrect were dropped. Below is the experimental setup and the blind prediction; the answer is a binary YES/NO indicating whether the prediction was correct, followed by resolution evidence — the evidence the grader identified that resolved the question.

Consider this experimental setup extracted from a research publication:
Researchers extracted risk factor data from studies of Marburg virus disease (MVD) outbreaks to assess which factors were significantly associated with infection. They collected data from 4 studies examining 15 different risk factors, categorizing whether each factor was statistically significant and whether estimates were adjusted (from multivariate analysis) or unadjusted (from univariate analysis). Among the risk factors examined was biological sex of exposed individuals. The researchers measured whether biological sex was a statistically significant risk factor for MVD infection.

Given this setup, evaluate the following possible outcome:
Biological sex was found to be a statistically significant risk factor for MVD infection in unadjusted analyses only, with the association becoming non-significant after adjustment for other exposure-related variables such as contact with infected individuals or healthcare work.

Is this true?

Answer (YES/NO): NO